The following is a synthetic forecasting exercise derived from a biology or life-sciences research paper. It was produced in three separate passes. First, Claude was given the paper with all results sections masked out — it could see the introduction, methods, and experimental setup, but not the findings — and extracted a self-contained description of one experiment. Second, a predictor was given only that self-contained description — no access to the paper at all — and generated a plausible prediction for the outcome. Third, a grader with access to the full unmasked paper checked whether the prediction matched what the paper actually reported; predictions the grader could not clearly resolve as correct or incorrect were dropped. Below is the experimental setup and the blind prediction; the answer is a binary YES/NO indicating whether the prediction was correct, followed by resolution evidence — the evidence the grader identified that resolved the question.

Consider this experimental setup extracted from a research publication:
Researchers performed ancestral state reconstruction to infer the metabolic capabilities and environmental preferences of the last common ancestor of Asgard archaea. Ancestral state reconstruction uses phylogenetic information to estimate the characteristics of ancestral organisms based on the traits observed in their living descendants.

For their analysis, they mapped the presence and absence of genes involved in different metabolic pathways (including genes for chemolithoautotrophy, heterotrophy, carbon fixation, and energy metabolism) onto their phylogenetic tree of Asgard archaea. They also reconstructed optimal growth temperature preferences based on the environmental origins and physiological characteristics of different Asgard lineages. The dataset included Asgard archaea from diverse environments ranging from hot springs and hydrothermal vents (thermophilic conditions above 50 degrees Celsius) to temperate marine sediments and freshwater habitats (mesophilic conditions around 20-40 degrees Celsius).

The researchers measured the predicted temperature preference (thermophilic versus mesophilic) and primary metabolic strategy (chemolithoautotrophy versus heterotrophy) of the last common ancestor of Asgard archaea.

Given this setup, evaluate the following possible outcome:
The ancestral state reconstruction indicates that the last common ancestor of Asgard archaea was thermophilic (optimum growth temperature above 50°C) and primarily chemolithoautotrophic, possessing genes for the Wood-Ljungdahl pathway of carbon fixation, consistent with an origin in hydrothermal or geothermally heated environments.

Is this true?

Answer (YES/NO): YES